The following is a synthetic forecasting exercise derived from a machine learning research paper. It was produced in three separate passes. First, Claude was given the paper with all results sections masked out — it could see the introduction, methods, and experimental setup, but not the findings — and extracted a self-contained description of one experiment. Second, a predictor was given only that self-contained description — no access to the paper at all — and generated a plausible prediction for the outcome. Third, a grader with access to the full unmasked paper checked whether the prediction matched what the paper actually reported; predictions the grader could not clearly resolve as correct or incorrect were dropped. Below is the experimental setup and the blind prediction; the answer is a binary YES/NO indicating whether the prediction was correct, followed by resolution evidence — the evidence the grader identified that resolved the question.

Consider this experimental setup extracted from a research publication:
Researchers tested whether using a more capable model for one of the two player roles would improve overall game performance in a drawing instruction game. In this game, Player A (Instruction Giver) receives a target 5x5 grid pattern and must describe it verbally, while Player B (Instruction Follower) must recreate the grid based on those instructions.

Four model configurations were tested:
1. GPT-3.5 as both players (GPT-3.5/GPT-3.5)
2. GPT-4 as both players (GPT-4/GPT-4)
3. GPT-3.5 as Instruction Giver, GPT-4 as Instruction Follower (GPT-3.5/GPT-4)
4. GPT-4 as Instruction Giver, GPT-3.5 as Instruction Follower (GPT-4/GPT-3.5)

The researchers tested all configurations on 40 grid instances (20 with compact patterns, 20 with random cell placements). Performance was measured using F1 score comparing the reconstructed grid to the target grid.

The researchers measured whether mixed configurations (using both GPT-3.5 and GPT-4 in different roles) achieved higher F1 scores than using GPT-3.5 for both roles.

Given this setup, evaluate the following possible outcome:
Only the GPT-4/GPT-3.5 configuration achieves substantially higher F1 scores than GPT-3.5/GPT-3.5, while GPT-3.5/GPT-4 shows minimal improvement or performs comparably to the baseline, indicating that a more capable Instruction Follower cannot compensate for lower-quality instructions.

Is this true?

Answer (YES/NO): NO